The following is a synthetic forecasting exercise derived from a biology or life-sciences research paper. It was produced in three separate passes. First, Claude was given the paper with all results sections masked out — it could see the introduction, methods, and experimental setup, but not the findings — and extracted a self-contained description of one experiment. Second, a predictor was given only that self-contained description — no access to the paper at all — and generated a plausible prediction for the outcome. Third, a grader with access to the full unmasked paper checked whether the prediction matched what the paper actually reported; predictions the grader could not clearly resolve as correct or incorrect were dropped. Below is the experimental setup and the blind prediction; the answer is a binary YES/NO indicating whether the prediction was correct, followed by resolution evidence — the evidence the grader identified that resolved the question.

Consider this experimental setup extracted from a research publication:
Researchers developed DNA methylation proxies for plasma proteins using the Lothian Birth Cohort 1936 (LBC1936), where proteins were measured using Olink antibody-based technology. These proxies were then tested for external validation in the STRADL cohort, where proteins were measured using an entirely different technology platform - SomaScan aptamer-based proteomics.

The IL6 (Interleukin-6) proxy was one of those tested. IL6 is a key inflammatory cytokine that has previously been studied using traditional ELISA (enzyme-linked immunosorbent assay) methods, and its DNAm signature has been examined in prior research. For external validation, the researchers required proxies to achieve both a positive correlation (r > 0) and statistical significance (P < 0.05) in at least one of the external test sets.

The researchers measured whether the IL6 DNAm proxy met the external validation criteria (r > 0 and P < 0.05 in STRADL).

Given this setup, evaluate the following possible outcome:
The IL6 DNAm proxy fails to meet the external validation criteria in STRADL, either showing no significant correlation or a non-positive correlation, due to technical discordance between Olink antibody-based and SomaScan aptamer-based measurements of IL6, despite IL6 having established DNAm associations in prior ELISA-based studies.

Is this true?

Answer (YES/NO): YES